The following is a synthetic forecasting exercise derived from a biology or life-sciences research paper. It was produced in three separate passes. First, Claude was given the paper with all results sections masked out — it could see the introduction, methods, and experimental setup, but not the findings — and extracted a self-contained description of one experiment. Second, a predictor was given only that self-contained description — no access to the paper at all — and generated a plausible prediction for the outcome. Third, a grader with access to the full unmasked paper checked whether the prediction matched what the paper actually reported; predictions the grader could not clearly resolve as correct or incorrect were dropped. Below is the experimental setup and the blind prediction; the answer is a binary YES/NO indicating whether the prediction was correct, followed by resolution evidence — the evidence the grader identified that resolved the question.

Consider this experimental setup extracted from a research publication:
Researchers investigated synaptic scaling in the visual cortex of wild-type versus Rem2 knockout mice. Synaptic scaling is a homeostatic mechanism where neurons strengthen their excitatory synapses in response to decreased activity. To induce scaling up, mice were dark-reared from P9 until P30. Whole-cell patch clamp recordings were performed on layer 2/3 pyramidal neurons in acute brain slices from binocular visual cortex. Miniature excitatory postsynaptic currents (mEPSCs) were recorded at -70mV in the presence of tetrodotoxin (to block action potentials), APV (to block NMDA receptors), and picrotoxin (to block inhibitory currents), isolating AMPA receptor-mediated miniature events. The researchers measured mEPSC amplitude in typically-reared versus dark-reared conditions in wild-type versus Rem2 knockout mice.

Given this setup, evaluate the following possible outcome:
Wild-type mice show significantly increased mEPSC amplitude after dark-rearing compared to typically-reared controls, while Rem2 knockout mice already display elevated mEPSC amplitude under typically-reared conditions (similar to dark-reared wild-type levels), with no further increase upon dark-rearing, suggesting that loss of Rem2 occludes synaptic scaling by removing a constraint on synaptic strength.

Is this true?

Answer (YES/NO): NO